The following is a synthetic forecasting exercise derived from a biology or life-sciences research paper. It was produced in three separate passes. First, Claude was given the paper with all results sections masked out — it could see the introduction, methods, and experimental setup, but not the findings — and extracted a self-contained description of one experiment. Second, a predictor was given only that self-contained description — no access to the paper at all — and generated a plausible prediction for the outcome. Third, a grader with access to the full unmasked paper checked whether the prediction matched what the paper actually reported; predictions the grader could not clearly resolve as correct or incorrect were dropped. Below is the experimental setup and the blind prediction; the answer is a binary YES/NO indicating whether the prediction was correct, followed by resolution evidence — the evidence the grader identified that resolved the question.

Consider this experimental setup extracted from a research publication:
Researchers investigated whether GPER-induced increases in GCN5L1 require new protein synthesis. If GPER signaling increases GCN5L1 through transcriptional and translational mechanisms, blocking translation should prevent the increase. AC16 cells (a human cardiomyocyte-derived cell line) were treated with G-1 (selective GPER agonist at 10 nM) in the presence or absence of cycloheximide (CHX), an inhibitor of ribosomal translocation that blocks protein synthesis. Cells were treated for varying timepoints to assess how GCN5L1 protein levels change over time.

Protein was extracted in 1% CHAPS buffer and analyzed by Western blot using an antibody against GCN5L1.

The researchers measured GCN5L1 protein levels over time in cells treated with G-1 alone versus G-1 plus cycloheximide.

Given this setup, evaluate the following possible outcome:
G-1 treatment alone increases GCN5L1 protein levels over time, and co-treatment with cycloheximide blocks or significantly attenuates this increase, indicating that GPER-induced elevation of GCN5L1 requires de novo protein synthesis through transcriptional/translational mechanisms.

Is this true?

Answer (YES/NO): YES